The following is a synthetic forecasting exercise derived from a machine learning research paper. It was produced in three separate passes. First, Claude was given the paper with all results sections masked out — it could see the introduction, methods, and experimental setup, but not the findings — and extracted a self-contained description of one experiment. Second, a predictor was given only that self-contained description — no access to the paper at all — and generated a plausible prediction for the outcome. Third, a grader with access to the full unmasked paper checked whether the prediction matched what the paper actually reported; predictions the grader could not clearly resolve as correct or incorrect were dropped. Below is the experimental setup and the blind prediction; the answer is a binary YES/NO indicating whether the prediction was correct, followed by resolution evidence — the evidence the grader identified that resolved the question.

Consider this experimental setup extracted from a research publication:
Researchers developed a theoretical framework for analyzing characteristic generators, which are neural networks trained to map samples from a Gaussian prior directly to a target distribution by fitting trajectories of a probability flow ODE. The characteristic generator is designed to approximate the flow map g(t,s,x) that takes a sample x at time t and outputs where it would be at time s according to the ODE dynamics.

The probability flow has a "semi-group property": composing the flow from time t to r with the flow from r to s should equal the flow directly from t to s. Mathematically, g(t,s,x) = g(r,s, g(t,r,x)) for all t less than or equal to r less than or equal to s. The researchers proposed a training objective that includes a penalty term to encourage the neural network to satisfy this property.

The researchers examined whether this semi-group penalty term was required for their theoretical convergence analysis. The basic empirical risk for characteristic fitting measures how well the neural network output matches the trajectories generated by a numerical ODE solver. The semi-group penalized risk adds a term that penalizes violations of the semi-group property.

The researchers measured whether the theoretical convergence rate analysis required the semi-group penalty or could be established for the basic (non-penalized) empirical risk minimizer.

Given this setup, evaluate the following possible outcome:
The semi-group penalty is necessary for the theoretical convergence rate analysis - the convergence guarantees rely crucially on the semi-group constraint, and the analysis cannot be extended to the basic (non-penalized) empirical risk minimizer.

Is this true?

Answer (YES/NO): NO